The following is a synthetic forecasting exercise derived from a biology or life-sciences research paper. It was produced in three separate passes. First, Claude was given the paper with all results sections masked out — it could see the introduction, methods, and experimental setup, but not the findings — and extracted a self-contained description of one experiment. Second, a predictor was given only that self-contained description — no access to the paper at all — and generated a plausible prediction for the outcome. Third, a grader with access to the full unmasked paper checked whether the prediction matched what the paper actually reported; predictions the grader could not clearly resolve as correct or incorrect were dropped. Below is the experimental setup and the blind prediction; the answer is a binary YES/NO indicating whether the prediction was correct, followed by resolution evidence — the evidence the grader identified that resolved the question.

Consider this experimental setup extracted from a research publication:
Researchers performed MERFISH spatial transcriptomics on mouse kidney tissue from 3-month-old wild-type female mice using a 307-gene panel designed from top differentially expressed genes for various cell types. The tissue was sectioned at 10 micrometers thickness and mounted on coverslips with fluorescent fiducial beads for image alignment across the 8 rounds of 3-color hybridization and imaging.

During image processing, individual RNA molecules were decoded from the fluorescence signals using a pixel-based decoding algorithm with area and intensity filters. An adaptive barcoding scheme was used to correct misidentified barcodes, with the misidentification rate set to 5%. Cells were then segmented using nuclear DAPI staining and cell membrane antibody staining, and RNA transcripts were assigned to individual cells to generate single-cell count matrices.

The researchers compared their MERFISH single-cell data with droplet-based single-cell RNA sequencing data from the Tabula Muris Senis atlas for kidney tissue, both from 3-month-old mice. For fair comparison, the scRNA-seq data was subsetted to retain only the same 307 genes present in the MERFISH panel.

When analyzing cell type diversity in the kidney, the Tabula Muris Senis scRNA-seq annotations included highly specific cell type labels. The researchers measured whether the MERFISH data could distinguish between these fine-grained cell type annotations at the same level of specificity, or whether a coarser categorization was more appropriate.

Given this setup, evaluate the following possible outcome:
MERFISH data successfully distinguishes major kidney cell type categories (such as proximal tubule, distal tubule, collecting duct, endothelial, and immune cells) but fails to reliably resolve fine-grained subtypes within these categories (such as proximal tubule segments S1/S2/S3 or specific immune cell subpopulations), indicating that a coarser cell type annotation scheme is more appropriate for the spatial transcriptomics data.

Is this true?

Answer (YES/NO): NO